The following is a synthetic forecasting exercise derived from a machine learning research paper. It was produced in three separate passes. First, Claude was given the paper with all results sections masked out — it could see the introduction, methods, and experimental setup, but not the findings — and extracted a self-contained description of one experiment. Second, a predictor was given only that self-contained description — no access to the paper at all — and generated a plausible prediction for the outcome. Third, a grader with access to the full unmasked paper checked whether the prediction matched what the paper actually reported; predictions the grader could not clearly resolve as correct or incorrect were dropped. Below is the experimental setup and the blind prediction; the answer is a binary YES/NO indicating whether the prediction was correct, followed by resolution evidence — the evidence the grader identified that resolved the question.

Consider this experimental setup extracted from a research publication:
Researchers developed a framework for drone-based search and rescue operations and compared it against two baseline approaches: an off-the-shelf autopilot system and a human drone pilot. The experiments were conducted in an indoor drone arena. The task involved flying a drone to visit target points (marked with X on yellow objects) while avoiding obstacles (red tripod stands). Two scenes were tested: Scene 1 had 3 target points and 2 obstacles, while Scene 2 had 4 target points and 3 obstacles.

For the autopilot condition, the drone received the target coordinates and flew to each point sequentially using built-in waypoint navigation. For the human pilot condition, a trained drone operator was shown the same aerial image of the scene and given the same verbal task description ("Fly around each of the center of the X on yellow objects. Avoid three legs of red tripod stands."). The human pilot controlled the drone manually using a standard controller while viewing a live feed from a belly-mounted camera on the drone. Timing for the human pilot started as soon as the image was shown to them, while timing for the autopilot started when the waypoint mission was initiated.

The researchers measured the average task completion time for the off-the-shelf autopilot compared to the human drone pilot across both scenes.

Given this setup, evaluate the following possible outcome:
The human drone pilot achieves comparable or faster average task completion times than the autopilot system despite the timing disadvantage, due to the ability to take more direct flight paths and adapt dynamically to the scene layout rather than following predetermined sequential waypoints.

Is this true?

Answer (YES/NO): NO